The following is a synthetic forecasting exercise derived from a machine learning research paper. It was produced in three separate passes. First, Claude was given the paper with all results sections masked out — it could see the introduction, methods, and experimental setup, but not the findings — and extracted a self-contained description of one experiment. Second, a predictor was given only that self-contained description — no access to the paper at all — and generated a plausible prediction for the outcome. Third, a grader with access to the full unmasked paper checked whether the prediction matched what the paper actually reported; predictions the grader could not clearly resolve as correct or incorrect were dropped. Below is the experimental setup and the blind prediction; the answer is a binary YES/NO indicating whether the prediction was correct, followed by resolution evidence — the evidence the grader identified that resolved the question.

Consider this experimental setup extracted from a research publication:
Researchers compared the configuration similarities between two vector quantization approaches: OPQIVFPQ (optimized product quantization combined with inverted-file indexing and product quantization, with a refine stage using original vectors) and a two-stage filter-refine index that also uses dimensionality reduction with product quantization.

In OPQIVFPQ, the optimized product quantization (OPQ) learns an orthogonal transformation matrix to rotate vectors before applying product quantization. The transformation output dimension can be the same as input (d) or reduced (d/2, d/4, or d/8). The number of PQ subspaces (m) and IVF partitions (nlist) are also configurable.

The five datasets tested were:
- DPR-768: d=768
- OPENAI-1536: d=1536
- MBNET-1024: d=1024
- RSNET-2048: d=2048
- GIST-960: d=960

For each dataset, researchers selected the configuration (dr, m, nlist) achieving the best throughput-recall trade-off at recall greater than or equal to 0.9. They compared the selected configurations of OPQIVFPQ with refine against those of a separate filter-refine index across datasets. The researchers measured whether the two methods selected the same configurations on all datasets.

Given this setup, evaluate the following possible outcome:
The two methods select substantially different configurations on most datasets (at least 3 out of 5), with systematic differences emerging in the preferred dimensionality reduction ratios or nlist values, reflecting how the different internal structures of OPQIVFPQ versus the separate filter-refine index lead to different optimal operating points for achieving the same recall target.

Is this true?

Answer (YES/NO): NO